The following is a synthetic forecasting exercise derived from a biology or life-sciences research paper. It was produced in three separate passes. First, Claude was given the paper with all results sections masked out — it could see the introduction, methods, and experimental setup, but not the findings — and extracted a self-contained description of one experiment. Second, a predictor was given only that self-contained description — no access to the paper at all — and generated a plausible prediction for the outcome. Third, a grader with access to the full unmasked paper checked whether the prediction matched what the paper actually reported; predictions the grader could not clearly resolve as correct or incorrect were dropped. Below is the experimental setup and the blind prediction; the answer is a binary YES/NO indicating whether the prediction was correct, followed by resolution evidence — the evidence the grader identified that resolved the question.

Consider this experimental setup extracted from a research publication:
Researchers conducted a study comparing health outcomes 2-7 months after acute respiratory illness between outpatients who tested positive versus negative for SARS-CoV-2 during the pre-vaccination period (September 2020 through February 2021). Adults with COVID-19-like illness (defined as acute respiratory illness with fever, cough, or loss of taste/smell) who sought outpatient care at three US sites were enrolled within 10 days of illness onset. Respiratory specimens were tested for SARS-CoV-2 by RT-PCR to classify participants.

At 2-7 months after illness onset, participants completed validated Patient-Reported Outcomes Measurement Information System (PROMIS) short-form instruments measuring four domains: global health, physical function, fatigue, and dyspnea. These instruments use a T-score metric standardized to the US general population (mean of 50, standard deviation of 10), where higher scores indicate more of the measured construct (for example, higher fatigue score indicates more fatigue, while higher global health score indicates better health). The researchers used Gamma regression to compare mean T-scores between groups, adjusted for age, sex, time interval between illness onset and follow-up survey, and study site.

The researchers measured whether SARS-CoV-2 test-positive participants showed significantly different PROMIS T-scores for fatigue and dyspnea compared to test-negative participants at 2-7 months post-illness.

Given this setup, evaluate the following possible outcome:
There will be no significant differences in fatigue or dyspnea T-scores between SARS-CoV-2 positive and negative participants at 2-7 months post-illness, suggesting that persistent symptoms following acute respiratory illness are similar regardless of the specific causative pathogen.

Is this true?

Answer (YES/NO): YES